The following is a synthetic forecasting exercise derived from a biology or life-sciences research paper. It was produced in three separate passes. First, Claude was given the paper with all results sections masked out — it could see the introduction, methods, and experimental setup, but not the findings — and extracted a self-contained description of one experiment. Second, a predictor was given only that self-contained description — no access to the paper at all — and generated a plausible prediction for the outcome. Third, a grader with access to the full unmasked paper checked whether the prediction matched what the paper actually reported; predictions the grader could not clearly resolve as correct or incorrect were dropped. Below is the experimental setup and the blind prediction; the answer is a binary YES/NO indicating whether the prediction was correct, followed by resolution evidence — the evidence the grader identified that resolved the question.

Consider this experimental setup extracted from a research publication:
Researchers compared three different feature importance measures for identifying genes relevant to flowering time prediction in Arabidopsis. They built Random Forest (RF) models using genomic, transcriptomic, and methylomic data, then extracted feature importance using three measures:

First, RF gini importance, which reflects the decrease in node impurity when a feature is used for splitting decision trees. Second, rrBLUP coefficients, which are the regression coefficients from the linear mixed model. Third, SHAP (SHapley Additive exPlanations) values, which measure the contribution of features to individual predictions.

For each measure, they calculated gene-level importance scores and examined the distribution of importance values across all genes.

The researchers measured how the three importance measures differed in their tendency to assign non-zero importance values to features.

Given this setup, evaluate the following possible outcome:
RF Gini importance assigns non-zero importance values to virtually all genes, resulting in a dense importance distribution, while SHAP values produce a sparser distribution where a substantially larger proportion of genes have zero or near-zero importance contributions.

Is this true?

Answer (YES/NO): YES